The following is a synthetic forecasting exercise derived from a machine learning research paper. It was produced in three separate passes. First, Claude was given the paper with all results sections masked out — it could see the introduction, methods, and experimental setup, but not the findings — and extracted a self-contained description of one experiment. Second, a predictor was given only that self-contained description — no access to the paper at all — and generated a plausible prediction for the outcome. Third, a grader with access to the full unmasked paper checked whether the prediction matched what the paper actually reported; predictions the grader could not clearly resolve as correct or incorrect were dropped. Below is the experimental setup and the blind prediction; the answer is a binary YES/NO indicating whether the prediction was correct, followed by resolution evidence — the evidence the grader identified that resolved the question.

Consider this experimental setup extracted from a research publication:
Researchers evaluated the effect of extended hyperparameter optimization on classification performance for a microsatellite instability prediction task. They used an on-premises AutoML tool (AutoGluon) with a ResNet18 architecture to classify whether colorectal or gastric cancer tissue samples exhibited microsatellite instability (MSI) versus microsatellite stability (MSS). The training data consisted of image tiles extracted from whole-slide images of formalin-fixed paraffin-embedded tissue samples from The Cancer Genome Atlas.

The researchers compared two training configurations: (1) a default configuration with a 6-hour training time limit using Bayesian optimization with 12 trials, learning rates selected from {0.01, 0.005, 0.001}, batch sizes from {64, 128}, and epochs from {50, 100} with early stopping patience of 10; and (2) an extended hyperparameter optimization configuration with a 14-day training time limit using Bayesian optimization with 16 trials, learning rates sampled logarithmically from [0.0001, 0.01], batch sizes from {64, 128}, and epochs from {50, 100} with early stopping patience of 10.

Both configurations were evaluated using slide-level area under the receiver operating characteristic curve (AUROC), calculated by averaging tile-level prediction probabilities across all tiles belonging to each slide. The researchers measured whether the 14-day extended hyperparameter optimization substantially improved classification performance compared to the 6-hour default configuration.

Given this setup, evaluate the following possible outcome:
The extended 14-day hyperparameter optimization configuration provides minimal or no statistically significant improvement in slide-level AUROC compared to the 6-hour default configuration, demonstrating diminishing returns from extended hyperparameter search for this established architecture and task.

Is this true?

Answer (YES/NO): YES